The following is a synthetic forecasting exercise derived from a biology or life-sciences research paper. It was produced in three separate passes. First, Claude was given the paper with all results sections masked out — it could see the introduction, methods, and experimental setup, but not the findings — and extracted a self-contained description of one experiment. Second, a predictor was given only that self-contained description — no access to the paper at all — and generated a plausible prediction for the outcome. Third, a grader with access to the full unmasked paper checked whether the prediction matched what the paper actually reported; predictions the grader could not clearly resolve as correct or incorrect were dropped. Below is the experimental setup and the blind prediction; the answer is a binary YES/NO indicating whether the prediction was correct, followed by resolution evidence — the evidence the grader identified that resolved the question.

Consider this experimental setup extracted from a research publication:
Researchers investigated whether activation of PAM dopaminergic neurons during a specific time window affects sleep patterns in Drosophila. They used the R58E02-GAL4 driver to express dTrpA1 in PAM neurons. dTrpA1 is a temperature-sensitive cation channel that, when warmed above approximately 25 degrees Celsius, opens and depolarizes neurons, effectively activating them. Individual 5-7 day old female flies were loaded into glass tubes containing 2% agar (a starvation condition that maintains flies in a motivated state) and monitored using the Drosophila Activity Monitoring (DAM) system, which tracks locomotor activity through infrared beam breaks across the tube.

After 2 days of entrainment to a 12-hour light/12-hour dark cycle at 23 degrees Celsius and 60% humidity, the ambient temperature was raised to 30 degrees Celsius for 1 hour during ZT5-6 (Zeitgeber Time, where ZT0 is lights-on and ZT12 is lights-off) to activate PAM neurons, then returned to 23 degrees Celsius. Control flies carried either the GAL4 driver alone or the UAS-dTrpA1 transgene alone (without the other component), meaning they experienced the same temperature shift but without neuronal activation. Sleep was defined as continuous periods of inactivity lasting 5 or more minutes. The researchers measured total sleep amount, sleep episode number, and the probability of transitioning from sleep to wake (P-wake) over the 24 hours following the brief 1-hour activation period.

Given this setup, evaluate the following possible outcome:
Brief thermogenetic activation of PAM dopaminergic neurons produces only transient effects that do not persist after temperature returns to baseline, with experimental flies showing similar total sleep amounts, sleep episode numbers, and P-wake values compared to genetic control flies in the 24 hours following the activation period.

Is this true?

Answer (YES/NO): NO